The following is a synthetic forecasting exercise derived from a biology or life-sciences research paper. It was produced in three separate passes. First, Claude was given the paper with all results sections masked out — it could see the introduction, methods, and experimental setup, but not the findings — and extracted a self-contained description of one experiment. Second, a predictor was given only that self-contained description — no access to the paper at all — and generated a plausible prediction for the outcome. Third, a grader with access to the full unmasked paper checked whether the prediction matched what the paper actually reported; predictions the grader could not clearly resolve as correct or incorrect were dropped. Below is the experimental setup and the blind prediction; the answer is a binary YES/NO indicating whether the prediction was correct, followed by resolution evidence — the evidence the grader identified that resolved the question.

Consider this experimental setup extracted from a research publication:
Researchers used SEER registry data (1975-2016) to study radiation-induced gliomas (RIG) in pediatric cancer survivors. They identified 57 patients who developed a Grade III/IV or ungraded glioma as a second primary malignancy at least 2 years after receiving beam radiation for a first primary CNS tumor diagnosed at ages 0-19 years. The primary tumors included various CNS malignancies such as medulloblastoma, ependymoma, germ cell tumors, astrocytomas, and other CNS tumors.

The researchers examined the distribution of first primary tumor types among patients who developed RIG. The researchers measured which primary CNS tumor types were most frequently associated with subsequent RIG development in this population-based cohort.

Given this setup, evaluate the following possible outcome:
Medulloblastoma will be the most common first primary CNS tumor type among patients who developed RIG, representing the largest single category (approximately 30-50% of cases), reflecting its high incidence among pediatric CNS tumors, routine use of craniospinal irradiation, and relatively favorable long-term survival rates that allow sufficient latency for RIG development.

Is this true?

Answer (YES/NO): YES